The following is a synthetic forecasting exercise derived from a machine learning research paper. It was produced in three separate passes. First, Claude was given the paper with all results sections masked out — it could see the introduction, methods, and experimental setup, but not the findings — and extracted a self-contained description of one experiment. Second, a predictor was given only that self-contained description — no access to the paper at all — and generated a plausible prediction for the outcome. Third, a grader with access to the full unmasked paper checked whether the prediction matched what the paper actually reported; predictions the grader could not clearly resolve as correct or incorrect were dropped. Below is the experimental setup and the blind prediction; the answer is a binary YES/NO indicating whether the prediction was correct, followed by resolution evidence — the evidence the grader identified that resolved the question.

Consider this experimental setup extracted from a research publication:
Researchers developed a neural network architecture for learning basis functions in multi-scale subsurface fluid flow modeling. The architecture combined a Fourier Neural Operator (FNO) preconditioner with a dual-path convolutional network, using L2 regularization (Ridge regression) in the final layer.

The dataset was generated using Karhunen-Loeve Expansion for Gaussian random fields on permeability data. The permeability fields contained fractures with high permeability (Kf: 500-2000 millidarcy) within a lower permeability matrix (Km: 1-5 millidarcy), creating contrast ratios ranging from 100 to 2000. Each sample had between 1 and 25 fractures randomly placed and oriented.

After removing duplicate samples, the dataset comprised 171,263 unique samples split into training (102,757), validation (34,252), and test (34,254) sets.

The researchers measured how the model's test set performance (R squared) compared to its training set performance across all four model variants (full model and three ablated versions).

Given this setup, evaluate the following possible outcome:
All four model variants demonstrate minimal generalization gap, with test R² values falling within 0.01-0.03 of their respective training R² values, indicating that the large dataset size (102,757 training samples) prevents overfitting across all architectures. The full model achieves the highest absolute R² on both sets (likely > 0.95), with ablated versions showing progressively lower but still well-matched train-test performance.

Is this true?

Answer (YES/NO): NO